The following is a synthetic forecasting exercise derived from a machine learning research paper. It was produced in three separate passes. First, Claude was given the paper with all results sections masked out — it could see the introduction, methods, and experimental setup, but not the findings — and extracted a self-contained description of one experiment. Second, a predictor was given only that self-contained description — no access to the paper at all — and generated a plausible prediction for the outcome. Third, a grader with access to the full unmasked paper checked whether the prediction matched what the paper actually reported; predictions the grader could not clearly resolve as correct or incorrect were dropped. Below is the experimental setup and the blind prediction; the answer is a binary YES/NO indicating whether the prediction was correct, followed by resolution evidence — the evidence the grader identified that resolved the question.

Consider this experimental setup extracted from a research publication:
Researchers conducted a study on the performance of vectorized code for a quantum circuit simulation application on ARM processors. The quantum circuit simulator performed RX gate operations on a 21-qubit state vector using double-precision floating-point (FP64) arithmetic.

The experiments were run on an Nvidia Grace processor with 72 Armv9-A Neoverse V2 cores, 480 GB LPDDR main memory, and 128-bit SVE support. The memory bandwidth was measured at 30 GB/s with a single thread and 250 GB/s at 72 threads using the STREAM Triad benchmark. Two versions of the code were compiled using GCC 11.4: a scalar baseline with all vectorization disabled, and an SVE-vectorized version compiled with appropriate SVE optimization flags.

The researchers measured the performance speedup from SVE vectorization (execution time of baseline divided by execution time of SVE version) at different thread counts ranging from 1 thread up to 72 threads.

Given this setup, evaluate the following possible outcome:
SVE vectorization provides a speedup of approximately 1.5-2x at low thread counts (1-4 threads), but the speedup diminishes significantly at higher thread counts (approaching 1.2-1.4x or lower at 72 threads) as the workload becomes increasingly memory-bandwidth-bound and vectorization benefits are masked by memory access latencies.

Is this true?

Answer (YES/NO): NO